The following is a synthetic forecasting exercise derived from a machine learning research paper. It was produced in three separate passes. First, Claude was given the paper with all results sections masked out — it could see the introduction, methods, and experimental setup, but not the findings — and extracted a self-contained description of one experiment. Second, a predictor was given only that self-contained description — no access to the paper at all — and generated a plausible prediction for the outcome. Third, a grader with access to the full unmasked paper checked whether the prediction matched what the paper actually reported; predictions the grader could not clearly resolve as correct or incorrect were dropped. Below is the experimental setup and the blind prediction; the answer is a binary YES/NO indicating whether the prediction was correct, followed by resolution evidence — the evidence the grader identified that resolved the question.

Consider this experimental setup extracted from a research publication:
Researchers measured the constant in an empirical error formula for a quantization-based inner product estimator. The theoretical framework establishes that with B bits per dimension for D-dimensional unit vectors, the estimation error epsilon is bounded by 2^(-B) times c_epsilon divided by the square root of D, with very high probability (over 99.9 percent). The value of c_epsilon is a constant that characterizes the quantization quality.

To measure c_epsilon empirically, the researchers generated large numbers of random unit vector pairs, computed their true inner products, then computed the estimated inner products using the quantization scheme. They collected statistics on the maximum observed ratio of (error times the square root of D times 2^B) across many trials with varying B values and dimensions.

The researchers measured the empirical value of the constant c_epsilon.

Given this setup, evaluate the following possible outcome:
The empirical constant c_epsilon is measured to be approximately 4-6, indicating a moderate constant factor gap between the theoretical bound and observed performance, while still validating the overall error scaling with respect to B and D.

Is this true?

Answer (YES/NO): YES